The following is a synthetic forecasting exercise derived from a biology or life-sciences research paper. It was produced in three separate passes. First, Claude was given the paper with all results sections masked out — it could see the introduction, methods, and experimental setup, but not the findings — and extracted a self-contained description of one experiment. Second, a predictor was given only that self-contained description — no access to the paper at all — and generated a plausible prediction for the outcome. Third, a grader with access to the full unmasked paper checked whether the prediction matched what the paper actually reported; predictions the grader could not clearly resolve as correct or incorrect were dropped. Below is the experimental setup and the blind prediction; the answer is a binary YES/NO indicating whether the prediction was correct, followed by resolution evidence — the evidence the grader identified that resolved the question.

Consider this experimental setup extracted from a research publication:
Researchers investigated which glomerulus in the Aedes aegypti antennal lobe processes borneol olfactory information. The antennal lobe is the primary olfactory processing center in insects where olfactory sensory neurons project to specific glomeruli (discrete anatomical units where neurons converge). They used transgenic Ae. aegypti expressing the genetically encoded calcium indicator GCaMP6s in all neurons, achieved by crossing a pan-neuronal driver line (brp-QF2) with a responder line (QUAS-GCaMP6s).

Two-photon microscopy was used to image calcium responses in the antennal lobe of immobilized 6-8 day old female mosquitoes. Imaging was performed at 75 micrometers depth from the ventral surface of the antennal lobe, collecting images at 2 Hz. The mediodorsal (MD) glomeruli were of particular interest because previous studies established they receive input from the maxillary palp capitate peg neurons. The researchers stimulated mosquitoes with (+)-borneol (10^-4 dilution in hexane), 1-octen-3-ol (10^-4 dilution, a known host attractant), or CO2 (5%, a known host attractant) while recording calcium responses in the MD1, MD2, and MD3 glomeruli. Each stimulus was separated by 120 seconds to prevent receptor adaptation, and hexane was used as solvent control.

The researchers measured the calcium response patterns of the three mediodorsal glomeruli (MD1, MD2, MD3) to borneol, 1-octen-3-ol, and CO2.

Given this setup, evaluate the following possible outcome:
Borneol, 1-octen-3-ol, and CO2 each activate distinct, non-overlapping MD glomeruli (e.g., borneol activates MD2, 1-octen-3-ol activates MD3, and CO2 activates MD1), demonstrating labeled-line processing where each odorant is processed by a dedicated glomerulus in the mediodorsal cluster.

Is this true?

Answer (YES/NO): NO